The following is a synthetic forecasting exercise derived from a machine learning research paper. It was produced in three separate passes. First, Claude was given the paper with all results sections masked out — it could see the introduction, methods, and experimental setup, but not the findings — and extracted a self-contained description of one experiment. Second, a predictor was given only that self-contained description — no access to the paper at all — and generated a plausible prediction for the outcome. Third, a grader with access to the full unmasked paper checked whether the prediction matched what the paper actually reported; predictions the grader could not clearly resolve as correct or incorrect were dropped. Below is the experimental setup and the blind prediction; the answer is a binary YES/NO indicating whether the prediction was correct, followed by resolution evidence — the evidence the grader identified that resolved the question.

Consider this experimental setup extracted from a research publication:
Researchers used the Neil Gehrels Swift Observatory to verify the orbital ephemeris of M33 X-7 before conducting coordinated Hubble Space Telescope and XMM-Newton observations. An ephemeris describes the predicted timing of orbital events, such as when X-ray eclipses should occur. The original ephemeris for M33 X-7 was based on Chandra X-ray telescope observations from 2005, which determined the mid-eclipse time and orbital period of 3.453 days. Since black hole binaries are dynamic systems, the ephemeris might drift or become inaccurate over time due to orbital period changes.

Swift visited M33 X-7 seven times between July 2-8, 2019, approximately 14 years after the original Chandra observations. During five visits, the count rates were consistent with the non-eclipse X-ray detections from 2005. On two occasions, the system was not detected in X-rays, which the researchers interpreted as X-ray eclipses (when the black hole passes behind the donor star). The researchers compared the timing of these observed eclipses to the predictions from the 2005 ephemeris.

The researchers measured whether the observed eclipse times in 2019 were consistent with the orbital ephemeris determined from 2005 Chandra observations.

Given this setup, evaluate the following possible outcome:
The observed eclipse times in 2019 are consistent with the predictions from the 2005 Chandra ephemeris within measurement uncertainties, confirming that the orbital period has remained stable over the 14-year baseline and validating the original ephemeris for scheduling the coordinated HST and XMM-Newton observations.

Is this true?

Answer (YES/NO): YES